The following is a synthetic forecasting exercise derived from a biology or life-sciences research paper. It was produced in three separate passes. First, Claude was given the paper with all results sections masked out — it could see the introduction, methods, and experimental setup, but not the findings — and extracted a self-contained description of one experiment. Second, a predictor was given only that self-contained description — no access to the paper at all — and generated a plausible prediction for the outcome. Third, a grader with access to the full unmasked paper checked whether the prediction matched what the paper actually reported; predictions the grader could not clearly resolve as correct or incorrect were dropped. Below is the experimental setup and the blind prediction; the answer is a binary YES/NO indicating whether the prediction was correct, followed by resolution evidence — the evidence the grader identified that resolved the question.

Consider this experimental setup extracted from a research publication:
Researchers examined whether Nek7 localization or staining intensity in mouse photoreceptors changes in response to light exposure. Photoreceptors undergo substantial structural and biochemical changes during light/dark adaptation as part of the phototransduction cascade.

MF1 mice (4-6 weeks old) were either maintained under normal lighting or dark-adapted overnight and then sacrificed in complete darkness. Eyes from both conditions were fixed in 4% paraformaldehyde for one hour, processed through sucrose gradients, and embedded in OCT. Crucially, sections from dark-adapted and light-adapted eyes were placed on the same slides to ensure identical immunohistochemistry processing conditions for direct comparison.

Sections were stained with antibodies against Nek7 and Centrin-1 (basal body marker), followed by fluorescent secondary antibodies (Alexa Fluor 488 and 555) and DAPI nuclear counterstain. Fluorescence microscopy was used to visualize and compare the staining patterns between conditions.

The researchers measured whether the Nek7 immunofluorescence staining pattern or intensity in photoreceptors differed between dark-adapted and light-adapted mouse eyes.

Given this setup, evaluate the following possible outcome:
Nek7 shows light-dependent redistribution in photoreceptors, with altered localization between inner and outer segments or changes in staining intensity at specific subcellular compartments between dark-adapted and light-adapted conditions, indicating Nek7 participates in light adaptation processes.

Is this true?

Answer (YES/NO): YES